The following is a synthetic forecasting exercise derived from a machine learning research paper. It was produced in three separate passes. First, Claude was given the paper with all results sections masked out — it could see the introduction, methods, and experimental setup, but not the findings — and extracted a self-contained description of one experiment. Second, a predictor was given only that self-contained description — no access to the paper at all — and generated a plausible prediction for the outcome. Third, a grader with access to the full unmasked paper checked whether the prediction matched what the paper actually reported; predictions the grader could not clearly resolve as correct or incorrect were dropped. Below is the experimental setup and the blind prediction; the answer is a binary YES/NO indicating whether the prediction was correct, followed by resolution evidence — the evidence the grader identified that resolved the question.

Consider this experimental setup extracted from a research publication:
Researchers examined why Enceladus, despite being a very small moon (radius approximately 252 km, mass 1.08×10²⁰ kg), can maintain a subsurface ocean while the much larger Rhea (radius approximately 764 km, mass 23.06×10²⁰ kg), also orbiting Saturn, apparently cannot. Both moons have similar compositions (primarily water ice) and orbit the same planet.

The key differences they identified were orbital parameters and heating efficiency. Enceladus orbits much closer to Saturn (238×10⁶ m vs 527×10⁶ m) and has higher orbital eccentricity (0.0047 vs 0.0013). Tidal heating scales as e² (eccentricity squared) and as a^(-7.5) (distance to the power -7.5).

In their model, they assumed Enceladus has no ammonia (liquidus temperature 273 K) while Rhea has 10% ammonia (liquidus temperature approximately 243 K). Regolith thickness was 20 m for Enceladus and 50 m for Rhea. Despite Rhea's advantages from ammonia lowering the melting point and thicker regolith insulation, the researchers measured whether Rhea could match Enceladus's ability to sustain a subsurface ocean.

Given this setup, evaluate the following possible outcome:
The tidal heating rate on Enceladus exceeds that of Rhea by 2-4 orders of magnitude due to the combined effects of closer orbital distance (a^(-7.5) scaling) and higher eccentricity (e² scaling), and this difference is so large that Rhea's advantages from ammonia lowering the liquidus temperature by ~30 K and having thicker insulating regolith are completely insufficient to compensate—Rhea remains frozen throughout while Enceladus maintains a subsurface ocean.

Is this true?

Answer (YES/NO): NO